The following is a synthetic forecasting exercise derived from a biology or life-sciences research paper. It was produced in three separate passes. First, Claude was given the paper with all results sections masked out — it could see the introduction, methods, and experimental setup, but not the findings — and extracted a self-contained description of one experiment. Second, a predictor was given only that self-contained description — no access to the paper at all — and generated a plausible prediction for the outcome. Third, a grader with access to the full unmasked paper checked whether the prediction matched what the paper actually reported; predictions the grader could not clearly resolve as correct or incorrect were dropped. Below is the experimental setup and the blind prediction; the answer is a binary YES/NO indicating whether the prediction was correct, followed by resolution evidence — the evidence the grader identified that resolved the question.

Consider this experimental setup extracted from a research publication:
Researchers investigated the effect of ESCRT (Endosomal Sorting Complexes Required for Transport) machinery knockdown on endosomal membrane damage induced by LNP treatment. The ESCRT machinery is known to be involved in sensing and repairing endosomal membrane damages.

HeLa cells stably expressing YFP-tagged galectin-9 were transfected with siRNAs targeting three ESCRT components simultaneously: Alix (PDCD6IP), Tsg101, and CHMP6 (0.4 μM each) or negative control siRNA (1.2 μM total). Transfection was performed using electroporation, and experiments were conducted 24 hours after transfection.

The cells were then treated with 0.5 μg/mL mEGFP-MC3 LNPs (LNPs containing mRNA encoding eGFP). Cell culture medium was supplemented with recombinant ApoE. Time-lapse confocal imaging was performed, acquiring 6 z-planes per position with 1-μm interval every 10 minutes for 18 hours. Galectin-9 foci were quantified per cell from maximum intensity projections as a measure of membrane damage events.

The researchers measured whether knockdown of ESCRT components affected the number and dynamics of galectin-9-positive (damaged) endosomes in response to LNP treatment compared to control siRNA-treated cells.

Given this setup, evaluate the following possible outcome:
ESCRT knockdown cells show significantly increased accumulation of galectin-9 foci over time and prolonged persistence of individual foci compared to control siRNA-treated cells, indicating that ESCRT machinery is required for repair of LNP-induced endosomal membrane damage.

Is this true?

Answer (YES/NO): NO